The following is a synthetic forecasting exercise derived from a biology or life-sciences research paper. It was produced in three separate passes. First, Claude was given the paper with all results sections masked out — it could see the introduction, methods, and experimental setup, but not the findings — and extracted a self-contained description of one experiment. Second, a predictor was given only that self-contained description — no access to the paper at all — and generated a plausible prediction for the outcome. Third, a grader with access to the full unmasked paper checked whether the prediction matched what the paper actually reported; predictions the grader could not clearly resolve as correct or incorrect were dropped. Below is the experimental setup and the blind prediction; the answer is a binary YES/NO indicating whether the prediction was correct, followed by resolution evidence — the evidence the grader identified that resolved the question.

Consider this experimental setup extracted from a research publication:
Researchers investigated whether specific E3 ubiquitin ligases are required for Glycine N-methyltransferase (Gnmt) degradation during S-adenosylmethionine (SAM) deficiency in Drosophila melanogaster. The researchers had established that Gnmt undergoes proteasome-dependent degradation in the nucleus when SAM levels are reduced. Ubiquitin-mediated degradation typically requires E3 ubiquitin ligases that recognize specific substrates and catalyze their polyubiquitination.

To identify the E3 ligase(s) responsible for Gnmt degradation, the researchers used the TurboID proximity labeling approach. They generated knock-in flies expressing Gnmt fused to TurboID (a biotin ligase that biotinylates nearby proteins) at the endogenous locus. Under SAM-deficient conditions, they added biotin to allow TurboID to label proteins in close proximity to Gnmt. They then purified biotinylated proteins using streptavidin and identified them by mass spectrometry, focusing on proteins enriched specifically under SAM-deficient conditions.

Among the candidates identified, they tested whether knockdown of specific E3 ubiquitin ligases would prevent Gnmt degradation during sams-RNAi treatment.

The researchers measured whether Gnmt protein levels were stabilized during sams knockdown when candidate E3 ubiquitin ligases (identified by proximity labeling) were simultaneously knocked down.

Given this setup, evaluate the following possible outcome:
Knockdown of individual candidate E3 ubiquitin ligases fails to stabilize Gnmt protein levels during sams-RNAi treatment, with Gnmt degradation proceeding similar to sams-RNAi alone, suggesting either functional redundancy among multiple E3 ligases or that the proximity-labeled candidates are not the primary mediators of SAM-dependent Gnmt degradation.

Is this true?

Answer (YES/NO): NO